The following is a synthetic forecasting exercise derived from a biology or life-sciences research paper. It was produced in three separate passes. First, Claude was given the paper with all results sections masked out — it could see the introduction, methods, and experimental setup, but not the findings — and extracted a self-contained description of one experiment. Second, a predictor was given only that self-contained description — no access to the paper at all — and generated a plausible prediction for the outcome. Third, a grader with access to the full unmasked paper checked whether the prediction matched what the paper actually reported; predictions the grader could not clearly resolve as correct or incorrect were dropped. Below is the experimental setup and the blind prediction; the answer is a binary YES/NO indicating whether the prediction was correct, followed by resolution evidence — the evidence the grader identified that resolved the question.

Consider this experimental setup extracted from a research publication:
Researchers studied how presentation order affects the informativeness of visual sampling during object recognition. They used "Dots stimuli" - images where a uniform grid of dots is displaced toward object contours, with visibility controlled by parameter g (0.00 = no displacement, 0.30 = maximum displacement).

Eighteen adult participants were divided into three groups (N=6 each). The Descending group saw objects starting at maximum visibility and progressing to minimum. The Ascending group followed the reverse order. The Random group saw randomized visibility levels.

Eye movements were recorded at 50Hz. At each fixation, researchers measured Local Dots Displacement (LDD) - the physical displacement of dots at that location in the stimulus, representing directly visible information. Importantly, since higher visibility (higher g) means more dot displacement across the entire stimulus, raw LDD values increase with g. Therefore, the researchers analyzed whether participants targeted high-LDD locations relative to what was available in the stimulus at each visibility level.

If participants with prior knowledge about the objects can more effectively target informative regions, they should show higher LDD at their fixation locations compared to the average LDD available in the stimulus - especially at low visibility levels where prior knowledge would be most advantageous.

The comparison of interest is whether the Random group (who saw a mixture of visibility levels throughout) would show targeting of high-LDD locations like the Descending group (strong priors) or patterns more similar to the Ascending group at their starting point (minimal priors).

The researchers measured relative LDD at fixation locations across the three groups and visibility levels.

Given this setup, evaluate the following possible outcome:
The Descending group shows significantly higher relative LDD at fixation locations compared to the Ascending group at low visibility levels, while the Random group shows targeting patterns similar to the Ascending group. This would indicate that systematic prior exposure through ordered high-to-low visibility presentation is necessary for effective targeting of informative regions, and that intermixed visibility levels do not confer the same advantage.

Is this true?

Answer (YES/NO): NO